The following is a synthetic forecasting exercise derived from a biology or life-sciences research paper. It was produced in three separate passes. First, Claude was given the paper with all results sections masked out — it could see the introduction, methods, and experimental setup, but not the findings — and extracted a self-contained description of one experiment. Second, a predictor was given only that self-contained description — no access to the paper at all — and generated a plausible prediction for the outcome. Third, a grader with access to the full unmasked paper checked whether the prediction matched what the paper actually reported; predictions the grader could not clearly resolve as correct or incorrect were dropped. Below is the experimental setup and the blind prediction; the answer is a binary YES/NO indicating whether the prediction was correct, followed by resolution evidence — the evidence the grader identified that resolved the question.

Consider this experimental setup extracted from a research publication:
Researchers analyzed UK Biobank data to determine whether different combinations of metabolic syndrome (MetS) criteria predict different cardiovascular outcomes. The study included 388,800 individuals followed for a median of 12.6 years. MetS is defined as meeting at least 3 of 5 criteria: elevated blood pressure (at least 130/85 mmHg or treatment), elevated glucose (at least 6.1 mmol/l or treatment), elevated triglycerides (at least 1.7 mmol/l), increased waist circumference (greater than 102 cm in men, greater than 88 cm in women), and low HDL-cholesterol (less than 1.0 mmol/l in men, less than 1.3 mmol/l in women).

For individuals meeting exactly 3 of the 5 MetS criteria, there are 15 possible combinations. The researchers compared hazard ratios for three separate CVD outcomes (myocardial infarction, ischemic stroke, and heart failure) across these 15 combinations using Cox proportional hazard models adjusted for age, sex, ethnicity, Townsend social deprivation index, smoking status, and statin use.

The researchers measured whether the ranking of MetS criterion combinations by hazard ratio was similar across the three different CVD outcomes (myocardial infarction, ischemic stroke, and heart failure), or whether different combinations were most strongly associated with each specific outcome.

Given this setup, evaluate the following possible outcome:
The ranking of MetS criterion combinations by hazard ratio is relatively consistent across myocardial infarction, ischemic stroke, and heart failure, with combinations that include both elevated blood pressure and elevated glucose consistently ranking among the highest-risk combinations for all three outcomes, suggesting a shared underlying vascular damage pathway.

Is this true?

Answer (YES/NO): NO